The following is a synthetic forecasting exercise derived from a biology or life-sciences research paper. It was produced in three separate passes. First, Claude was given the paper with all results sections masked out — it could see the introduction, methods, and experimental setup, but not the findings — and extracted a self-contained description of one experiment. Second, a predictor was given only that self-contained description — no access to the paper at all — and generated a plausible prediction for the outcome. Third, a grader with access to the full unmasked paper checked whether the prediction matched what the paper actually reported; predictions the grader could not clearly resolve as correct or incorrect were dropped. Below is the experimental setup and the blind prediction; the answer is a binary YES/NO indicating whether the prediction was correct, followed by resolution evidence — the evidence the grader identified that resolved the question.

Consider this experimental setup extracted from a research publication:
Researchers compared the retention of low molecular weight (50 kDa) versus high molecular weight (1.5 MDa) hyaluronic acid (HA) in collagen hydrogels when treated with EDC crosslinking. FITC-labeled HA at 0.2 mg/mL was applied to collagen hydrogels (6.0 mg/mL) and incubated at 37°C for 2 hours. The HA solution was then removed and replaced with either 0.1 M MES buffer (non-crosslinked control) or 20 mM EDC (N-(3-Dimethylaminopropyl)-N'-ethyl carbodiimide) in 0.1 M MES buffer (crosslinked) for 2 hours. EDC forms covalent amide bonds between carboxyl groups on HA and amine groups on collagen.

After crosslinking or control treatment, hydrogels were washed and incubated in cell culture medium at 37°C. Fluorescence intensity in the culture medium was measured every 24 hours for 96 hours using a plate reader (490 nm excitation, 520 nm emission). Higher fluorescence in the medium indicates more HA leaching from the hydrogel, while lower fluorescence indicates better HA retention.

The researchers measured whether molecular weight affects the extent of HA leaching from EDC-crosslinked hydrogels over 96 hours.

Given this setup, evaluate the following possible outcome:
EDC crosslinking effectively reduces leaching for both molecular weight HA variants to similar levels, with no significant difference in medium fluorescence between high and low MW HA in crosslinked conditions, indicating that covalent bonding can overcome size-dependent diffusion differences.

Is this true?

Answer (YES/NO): NO